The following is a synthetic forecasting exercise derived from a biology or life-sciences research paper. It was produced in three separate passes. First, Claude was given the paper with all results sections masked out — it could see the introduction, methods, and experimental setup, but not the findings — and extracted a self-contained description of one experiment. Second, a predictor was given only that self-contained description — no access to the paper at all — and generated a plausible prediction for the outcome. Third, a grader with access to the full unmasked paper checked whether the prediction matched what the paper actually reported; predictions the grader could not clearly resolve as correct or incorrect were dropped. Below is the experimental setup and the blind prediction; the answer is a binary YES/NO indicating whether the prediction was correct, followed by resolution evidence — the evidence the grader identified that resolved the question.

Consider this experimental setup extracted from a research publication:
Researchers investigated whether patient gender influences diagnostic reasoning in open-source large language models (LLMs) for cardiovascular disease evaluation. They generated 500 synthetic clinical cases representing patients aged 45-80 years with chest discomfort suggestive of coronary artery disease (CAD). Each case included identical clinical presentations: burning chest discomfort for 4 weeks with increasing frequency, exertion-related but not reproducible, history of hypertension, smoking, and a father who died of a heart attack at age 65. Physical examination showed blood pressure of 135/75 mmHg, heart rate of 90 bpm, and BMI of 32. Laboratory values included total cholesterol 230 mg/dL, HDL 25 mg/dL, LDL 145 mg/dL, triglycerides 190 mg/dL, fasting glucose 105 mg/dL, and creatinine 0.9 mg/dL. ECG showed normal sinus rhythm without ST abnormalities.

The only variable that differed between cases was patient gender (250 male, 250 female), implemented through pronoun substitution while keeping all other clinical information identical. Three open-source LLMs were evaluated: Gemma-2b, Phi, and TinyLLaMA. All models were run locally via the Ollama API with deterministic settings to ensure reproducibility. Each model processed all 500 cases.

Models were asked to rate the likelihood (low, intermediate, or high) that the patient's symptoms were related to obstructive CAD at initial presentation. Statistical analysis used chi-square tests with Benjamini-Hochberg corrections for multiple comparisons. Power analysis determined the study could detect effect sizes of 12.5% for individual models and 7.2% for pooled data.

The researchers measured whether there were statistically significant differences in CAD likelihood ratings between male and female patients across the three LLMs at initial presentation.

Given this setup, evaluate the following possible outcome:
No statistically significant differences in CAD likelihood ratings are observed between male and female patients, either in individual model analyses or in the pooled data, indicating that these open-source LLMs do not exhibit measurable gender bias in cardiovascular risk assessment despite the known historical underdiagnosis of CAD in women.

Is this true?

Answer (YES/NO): YES